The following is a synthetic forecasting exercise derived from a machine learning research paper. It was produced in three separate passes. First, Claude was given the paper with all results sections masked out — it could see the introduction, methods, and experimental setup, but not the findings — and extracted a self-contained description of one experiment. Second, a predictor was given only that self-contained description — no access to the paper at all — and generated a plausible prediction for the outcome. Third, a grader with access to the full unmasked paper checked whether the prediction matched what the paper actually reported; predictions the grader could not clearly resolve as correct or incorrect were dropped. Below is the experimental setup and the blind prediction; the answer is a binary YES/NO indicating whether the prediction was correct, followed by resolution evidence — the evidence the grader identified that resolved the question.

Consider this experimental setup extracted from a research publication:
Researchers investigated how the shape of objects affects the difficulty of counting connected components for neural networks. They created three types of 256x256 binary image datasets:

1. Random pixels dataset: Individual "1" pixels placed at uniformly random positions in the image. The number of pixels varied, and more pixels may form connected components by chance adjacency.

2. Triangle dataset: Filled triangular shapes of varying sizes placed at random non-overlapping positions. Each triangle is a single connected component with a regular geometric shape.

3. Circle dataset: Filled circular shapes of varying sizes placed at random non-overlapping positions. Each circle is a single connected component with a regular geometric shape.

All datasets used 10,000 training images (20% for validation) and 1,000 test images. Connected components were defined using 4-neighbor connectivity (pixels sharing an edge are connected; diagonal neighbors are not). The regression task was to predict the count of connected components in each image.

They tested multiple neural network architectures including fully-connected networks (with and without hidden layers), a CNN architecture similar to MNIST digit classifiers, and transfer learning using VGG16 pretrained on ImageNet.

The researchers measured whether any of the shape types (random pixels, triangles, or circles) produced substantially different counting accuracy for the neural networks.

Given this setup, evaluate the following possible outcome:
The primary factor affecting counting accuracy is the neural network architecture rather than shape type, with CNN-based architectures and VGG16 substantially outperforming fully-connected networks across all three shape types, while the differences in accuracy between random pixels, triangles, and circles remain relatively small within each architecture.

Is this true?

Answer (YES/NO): NO